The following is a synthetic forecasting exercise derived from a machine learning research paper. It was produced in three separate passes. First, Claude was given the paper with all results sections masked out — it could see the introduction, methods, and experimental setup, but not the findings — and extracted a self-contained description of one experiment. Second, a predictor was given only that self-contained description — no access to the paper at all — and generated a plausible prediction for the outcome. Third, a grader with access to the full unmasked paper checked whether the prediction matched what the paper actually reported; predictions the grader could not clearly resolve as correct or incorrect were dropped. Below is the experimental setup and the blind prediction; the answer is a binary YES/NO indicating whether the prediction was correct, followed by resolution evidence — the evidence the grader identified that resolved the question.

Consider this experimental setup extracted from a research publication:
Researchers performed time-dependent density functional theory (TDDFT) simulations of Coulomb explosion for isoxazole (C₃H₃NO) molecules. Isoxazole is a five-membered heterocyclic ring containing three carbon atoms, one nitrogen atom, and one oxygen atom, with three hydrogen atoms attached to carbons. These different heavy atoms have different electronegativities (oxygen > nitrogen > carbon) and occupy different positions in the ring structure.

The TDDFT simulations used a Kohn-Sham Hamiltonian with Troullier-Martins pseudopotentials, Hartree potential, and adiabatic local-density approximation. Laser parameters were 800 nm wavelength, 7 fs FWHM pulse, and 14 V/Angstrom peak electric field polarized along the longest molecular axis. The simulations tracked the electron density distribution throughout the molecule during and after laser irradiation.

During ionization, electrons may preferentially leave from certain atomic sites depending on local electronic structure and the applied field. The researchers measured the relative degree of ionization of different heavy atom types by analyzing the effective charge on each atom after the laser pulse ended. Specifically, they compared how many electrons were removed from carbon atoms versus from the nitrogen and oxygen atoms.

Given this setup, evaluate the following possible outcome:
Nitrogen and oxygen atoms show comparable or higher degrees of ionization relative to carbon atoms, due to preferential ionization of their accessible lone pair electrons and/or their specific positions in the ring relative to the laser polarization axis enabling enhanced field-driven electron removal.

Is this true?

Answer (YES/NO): NO